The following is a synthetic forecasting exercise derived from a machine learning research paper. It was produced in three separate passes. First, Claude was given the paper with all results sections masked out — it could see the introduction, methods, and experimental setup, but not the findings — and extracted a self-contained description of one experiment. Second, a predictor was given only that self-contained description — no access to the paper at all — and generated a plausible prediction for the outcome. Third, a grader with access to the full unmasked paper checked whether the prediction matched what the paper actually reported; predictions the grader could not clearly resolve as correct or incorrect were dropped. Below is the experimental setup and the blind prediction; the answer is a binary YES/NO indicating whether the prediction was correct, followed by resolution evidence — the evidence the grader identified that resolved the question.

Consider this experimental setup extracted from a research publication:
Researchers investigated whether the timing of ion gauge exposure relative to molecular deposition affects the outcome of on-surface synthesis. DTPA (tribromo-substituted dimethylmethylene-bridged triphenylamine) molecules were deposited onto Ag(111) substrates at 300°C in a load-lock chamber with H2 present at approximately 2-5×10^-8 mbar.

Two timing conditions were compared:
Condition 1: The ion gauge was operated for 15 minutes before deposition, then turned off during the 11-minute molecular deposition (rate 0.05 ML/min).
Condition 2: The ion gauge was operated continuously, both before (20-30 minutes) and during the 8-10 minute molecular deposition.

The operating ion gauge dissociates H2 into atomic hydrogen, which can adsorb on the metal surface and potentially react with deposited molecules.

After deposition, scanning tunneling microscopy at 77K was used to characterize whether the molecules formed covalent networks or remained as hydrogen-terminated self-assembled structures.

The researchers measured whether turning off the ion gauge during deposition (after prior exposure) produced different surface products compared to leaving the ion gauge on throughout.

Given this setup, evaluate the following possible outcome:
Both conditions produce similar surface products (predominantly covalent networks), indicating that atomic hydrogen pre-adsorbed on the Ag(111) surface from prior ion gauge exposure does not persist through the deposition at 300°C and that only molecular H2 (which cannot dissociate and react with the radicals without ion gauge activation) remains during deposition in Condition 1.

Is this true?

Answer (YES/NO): NO